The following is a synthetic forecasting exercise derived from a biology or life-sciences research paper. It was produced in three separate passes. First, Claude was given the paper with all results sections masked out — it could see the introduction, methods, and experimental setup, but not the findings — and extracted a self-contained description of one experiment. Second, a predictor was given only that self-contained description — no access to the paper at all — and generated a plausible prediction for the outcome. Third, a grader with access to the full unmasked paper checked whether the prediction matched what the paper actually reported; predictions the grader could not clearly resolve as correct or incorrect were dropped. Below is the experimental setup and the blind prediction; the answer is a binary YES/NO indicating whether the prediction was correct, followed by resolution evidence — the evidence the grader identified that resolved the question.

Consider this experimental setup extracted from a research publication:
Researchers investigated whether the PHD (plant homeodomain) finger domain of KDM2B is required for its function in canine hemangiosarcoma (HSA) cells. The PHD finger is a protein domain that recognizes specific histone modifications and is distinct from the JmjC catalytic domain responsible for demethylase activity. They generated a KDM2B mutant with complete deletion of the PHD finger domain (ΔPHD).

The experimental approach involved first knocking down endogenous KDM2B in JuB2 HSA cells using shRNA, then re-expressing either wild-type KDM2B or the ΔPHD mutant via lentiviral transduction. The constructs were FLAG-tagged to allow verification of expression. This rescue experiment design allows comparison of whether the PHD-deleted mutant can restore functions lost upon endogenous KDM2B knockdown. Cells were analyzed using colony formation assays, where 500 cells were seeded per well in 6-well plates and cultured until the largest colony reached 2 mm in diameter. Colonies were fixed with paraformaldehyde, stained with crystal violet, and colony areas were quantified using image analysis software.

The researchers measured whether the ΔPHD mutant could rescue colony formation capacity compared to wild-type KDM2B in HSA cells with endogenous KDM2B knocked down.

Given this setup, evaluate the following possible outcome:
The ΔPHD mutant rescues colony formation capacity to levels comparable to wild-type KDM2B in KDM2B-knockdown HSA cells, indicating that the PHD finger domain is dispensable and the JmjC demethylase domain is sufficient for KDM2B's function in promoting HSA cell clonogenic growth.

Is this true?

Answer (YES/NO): NO